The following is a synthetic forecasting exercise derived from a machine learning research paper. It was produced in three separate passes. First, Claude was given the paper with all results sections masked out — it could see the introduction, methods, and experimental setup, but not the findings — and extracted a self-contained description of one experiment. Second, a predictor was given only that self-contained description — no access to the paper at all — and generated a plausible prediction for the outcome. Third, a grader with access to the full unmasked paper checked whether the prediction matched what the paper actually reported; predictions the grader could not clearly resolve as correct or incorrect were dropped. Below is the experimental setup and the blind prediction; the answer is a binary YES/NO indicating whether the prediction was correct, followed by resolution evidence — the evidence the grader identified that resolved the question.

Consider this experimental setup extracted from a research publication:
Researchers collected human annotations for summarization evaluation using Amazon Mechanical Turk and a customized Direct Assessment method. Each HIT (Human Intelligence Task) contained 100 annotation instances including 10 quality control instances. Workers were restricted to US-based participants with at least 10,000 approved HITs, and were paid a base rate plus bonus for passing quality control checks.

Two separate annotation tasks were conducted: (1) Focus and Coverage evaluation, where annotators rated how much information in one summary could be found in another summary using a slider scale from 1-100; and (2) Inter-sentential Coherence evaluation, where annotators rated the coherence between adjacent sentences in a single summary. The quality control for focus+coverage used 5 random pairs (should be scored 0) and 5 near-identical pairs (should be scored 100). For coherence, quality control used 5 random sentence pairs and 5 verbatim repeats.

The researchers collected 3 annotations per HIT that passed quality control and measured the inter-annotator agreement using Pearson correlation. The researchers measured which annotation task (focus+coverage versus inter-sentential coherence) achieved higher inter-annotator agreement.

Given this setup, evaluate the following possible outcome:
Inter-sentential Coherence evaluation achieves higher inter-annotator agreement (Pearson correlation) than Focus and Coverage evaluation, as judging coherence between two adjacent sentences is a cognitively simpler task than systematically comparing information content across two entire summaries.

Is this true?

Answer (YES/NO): NO